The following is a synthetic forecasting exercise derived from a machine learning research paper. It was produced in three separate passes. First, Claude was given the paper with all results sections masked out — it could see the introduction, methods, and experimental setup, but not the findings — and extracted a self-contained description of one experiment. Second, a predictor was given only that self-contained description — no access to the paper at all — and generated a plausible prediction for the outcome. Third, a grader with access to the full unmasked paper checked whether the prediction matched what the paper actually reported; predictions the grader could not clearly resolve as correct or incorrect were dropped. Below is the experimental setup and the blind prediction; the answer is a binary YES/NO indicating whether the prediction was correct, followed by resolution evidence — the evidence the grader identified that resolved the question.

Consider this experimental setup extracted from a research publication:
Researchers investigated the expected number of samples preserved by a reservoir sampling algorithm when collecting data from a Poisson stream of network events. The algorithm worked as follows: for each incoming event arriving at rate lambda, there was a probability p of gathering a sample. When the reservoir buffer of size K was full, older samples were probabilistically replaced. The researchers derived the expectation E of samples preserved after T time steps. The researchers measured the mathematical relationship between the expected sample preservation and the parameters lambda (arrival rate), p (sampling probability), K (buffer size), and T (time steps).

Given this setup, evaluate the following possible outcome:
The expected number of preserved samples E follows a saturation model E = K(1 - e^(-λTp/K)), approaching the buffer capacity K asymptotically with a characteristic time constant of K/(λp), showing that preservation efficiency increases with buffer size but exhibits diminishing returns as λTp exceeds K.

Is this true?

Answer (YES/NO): NO